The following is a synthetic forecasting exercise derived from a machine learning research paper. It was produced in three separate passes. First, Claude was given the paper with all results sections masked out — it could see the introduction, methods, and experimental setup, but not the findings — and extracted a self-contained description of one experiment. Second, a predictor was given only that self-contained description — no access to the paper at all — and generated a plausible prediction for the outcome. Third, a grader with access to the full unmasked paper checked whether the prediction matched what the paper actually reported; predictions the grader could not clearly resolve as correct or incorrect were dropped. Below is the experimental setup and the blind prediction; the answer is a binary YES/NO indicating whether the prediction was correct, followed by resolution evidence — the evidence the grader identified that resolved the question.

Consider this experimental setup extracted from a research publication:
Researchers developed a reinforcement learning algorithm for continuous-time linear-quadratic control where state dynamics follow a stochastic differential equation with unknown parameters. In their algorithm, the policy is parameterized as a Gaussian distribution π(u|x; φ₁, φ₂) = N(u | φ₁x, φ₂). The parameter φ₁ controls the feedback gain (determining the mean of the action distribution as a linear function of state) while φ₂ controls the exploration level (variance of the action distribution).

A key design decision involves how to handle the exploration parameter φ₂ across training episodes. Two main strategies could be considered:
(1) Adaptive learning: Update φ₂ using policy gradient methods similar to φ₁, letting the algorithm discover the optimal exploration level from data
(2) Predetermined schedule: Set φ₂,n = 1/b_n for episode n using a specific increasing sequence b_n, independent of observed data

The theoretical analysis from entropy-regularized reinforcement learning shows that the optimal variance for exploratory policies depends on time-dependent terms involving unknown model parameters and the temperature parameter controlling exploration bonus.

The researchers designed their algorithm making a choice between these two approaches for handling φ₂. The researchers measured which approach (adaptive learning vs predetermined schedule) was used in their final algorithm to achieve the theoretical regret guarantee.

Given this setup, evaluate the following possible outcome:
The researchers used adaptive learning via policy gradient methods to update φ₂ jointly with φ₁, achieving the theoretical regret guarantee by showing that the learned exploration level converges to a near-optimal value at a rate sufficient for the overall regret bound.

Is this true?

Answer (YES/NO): NO